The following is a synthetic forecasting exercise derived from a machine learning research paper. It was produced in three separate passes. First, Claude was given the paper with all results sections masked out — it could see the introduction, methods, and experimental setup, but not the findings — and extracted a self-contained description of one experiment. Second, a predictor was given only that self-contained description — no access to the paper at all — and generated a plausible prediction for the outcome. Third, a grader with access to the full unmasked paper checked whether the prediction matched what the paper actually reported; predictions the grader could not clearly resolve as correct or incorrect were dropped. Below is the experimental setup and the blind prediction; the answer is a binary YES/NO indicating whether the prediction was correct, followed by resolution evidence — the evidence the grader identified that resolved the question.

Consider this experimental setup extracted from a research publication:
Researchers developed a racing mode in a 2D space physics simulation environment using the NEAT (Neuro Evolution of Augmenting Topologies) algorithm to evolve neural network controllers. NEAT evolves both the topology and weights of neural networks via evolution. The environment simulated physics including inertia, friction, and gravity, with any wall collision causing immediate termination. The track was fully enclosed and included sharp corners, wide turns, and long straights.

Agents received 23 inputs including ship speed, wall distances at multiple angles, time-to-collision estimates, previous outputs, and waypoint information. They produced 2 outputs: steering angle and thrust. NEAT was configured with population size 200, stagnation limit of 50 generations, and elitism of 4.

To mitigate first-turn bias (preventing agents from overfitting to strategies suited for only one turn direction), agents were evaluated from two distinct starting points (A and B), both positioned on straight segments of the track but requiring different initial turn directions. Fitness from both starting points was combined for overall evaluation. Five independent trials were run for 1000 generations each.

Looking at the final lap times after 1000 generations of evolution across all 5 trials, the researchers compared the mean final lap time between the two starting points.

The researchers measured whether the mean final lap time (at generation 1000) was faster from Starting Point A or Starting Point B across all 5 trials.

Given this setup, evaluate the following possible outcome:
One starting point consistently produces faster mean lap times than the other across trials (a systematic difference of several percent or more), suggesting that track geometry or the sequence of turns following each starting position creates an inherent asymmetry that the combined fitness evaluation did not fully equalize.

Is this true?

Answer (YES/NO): YES